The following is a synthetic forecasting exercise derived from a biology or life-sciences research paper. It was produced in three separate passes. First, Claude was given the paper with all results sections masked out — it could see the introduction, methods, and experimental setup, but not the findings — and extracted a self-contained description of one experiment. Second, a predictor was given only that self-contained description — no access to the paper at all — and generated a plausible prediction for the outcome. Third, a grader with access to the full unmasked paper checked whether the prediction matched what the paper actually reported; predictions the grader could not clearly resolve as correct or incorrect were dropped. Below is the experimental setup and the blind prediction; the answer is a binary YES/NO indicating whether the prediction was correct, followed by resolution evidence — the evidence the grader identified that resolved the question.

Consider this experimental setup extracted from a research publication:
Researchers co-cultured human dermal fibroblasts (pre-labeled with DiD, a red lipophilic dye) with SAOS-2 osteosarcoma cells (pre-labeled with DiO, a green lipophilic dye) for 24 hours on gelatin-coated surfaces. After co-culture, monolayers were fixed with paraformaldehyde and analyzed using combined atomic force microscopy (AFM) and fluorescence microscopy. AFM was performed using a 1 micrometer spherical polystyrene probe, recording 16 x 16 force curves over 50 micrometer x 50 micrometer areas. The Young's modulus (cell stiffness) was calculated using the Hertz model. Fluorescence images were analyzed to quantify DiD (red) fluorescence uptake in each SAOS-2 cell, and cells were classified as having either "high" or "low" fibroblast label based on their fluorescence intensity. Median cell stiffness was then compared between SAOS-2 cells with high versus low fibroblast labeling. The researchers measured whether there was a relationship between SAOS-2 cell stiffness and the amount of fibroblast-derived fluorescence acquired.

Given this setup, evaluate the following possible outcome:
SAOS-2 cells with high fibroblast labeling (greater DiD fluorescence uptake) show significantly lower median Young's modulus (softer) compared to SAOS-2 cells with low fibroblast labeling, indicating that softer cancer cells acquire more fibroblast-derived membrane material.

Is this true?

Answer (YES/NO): YES